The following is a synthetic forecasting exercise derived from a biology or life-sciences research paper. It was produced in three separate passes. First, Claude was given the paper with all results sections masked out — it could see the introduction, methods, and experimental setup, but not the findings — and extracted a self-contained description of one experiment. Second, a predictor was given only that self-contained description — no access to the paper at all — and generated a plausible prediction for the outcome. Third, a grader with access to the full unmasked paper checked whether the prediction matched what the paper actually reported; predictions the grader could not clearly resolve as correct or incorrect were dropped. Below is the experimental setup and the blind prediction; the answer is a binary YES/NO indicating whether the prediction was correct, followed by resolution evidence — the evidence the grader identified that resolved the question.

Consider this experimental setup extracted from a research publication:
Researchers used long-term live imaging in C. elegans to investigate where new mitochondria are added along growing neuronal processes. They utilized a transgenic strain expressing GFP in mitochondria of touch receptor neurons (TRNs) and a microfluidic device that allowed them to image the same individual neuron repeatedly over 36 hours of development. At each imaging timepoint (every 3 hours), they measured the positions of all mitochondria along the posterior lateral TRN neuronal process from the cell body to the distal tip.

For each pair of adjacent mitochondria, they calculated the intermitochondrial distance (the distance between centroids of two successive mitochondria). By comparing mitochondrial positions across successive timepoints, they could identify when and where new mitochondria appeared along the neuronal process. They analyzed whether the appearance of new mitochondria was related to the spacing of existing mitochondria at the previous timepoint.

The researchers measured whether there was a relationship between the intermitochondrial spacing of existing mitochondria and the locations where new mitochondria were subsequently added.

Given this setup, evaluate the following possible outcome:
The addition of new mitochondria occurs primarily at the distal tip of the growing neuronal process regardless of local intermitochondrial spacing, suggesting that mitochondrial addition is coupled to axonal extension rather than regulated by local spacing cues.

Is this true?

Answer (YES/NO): NO